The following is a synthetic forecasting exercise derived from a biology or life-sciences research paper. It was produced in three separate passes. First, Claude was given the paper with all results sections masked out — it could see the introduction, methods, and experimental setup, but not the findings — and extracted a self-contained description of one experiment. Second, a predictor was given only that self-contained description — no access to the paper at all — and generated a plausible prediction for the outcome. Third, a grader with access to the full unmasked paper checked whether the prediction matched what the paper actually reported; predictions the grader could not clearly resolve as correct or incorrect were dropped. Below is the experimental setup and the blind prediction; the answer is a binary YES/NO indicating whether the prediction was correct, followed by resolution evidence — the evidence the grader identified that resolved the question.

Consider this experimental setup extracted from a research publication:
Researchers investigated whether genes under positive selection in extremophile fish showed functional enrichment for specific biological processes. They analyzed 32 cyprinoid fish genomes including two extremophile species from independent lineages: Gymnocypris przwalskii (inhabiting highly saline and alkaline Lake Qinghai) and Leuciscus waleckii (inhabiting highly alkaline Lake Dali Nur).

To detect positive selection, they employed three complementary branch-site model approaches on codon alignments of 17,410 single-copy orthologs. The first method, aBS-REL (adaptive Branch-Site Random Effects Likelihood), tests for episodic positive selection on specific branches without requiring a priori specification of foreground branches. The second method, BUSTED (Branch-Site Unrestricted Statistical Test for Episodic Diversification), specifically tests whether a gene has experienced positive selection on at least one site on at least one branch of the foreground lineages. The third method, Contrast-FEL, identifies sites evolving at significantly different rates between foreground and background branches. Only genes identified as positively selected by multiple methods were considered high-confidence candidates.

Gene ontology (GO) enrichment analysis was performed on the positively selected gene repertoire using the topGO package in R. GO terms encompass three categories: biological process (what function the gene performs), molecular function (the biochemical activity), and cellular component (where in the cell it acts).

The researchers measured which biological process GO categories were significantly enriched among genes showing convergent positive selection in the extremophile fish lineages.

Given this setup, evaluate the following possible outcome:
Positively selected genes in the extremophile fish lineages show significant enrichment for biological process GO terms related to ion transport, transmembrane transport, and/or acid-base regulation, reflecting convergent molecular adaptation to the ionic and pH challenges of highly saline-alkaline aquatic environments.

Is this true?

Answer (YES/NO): YES